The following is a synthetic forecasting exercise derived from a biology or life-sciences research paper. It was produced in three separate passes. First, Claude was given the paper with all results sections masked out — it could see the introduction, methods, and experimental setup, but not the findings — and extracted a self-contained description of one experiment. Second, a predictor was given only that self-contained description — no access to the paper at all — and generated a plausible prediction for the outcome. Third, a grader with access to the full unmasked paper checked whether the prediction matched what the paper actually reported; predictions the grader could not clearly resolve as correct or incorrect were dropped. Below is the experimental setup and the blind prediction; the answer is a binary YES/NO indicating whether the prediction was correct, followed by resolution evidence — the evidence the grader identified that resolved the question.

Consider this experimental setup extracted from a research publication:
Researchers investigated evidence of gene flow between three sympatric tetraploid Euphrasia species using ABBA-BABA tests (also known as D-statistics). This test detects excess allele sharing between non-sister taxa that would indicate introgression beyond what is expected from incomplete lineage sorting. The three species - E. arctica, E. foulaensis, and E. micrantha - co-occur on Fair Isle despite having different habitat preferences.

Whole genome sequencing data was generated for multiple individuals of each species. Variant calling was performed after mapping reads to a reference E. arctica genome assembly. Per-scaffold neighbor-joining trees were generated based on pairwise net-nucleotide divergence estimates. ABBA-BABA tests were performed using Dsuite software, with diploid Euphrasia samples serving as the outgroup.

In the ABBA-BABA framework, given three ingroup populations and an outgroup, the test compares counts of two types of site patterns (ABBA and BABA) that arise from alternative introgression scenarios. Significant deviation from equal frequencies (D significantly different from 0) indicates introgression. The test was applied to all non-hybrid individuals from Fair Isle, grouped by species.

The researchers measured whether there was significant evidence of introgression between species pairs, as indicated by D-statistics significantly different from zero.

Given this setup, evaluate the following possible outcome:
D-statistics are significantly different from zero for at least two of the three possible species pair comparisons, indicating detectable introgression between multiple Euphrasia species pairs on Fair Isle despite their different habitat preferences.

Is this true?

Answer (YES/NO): NO